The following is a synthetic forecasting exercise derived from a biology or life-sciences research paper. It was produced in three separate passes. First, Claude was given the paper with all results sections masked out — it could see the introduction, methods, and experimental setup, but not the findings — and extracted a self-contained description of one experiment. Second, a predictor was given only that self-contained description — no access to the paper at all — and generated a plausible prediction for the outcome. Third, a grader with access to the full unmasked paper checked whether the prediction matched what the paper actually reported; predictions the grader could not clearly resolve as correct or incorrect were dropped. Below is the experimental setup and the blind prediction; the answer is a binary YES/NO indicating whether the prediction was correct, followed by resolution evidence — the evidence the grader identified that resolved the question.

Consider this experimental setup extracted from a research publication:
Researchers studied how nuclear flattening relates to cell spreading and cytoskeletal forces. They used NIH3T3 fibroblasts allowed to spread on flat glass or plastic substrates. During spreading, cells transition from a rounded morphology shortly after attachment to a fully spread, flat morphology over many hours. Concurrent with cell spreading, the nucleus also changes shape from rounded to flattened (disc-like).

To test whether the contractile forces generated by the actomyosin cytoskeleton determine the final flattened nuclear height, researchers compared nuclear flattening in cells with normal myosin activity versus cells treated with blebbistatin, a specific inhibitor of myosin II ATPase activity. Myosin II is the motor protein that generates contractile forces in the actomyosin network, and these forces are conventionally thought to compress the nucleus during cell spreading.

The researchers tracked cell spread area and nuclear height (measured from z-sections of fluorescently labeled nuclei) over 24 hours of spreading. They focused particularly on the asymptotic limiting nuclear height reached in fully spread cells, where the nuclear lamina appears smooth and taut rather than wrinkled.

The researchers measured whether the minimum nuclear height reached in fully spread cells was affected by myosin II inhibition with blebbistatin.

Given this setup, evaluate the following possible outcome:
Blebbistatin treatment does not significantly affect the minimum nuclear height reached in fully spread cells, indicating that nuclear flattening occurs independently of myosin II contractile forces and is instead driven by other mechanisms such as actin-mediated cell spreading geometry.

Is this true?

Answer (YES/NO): YES